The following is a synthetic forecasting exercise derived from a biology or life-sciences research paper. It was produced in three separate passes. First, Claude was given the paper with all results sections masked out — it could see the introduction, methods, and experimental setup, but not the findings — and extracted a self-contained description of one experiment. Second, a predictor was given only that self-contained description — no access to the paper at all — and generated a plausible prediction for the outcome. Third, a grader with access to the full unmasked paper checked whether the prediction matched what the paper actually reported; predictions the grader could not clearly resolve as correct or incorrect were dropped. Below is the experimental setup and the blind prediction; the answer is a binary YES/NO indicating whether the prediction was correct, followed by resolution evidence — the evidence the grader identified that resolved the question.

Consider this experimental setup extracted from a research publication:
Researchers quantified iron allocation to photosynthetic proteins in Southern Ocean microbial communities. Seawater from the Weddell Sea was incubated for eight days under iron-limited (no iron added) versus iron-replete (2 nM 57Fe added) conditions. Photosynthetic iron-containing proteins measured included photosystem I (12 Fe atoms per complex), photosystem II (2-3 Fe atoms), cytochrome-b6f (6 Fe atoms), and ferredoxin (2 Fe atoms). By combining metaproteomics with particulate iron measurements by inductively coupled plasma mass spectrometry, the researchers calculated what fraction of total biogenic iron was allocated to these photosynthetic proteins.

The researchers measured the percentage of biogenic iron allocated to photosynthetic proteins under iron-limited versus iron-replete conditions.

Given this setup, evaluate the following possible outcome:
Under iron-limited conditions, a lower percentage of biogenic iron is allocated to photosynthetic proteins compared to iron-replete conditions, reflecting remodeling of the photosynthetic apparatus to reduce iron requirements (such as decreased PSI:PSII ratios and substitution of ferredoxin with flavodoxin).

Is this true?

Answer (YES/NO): YES